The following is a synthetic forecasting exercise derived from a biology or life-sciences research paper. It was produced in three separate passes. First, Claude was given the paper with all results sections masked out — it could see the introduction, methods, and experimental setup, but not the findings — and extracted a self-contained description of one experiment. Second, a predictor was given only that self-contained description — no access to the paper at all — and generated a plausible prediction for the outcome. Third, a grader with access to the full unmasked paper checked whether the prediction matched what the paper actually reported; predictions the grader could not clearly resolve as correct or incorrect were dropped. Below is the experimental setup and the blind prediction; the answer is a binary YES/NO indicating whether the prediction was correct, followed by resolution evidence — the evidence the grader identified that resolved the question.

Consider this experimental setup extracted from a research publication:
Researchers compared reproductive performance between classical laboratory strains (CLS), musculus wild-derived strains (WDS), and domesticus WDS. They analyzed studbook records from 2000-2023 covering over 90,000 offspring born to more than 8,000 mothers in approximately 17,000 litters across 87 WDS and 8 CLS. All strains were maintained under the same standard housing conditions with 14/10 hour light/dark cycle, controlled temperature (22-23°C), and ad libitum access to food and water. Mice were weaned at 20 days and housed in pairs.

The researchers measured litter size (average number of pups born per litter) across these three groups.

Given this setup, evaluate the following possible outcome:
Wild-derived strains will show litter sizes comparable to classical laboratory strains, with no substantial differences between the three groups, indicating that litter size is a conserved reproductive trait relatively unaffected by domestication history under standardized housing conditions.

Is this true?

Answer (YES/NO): NO